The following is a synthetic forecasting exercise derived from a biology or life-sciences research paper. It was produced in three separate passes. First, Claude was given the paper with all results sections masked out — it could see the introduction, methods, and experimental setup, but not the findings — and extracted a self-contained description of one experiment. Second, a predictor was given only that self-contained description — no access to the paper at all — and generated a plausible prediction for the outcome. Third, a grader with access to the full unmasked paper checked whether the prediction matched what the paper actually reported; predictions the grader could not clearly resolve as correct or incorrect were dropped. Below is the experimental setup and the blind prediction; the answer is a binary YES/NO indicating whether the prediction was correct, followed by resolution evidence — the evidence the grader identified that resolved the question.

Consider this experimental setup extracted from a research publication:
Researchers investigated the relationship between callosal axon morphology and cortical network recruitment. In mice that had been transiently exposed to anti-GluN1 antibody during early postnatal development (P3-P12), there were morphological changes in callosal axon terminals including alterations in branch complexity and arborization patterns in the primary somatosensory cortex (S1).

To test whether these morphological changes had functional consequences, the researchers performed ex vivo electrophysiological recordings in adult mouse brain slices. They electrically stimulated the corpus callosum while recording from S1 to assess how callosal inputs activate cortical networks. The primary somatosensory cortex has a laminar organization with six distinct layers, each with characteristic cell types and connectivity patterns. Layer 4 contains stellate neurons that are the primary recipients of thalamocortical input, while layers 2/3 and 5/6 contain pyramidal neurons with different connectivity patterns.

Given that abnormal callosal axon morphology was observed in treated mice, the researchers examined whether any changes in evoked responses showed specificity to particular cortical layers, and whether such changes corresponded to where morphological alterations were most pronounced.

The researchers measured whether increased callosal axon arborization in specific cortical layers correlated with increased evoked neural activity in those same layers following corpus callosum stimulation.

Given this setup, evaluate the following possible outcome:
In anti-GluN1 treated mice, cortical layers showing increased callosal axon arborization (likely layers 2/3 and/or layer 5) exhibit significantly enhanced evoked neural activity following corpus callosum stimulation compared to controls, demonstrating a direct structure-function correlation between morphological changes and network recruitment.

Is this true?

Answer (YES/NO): NO